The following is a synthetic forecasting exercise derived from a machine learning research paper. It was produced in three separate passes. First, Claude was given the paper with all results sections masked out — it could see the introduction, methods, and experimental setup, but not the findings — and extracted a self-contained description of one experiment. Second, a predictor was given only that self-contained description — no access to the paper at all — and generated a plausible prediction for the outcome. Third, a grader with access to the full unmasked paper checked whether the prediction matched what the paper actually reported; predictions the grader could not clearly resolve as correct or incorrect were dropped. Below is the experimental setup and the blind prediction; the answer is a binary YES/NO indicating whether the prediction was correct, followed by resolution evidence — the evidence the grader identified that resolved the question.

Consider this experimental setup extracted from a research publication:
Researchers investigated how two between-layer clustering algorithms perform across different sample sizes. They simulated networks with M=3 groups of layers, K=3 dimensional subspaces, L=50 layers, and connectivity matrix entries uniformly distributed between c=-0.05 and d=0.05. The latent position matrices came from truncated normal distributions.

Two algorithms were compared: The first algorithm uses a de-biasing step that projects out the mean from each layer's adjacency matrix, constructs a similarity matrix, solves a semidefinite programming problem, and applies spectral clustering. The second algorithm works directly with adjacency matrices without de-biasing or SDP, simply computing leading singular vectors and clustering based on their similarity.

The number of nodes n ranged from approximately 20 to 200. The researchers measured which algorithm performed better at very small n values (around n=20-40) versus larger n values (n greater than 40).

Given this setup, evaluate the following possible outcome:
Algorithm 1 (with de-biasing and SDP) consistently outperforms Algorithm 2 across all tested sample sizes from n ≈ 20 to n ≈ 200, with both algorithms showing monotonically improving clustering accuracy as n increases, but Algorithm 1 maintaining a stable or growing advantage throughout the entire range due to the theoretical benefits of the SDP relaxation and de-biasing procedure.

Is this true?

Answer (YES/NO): NO